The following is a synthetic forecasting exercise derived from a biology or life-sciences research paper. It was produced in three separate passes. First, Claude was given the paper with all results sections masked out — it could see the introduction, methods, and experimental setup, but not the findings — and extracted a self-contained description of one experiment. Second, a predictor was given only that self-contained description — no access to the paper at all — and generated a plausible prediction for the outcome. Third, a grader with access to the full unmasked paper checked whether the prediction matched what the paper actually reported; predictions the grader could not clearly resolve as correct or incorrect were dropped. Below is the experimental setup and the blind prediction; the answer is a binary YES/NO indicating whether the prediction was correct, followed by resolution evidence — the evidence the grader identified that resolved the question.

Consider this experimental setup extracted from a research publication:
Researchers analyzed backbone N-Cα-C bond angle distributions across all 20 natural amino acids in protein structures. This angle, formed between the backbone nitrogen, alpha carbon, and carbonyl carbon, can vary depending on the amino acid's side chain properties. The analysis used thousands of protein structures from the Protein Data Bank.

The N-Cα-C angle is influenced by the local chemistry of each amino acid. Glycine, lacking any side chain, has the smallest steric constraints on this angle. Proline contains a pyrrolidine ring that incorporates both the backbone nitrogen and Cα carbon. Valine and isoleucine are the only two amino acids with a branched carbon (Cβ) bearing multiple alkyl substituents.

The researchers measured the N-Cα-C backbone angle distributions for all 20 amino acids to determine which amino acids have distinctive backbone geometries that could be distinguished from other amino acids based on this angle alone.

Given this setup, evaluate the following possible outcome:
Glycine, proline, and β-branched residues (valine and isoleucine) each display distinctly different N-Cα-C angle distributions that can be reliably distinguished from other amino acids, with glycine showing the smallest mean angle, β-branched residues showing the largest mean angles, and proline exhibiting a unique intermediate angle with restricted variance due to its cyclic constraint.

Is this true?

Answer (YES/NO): NO